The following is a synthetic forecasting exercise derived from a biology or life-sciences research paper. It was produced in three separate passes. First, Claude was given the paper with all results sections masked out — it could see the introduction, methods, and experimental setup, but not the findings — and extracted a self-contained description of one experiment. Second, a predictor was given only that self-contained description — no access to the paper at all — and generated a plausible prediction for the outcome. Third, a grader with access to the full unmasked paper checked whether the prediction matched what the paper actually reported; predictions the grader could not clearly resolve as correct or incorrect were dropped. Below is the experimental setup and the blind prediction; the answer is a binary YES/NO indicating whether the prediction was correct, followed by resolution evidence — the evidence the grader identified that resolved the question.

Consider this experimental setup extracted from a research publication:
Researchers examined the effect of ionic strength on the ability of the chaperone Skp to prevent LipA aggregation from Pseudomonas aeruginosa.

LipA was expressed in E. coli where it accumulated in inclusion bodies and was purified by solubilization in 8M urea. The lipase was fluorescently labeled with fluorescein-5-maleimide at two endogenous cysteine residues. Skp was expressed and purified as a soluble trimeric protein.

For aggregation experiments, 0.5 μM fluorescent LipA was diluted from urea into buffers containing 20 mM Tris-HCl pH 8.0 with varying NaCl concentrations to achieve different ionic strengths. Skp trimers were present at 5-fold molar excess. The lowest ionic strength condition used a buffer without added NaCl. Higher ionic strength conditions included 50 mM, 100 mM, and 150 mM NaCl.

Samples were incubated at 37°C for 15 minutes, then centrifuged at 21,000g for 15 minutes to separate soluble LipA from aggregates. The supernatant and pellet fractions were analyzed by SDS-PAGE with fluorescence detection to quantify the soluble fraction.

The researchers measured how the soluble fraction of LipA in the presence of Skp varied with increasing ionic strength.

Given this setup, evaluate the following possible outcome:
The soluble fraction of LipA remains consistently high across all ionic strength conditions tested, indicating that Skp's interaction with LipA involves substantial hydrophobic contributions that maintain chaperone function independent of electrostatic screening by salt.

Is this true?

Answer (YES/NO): YES